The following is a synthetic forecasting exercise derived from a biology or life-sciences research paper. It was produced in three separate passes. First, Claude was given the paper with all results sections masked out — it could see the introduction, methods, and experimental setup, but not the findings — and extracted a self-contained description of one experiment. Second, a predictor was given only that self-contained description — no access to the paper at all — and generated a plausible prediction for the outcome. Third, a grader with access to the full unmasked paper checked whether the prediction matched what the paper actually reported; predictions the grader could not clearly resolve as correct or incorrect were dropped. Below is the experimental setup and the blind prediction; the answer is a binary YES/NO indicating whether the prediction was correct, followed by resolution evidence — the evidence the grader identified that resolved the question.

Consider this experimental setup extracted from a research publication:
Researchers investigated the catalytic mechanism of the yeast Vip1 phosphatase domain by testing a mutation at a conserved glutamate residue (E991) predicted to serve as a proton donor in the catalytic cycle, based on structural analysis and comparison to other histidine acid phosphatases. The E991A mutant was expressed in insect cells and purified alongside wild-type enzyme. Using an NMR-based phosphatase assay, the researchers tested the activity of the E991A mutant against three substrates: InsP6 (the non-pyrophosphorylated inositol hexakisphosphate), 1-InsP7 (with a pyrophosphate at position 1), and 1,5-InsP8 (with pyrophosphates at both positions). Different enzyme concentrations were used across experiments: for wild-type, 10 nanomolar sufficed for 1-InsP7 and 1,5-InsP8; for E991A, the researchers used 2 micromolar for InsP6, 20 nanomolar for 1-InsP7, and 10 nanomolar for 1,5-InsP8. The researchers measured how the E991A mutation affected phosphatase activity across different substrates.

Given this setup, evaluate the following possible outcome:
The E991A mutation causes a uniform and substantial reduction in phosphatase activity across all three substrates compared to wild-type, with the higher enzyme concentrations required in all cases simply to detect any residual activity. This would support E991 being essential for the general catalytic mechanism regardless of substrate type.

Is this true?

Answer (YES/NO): NO